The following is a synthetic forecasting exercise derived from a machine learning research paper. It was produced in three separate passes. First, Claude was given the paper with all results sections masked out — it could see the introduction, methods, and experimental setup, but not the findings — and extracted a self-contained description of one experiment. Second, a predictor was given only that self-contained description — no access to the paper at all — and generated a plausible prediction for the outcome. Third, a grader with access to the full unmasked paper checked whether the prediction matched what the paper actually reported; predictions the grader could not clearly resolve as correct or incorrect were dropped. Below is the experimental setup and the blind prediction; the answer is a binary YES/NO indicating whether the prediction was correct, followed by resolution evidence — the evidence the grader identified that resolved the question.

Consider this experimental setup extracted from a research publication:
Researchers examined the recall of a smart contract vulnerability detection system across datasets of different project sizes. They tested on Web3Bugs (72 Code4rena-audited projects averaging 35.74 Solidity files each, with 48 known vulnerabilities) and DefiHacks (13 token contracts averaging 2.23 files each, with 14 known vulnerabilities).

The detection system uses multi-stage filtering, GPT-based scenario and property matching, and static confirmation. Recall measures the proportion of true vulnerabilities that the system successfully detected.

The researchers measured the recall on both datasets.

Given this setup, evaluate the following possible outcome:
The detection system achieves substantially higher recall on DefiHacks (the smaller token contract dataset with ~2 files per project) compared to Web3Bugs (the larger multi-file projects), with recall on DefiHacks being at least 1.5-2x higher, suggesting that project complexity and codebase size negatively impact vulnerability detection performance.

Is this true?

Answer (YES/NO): NO